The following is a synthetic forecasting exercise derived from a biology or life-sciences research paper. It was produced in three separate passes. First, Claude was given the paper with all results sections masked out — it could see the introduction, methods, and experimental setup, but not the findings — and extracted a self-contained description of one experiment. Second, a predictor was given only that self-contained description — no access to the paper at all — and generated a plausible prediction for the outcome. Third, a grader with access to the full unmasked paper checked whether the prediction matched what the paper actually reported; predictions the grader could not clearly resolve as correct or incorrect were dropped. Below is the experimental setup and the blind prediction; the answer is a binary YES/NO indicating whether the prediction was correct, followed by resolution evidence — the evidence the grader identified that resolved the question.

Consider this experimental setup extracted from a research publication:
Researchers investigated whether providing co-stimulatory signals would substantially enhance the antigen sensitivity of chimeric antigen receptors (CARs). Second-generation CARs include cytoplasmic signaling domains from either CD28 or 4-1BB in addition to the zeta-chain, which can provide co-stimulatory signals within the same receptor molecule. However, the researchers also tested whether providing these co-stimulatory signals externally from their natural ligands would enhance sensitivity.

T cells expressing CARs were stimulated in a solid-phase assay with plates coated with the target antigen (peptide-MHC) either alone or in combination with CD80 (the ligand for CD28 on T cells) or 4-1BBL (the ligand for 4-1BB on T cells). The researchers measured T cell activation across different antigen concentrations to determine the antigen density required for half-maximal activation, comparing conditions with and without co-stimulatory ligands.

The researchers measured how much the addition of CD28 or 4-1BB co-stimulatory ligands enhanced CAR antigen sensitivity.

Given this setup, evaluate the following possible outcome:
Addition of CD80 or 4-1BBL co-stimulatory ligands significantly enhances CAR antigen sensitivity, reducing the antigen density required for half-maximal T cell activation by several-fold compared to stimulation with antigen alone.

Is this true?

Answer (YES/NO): NO